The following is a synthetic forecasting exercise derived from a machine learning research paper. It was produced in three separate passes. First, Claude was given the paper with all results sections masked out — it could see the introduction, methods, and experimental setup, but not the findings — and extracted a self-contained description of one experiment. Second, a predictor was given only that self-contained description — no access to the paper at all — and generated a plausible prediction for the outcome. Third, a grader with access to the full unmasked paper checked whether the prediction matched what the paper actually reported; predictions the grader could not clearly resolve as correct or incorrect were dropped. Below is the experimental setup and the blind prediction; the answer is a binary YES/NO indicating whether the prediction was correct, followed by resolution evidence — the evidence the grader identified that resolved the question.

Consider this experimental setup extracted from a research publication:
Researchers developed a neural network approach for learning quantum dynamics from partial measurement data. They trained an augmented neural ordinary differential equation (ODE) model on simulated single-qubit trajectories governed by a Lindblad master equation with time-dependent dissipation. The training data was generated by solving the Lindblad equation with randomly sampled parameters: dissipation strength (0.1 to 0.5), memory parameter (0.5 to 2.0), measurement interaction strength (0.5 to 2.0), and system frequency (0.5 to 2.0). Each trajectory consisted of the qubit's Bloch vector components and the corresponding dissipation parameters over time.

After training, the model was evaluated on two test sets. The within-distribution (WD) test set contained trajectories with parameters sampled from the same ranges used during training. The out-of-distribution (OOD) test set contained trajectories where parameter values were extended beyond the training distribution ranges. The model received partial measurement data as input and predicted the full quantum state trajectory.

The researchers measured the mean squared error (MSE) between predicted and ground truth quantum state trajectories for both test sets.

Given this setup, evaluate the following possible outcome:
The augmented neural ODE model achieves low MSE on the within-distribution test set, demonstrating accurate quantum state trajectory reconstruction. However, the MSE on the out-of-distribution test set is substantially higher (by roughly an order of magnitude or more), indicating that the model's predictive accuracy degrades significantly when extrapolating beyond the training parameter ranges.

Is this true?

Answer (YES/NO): NO